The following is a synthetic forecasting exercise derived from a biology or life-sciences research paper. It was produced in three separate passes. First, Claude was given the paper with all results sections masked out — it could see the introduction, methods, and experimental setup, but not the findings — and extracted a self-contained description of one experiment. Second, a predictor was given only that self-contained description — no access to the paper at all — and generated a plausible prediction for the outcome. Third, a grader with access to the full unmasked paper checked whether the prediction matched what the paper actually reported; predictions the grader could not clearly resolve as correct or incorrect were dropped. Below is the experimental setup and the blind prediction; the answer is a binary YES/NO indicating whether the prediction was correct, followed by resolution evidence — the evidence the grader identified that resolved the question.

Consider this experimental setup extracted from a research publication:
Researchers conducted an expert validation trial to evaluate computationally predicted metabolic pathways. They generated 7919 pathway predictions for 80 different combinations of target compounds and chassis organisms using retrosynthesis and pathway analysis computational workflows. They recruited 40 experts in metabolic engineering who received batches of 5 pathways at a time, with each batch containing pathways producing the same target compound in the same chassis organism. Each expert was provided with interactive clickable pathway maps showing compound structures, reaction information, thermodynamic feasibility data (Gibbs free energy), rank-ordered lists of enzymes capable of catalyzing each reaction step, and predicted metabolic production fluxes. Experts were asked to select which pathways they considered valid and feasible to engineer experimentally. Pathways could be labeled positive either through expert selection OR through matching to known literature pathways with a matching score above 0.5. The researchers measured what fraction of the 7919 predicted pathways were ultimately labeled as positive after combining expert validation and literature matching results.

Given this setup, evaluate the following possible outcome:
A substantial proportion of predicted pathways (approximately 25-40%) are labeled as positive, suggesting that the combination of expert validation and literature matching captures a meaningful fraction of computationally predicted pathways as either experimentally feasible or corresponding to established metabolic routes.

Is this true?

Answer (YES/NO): NO